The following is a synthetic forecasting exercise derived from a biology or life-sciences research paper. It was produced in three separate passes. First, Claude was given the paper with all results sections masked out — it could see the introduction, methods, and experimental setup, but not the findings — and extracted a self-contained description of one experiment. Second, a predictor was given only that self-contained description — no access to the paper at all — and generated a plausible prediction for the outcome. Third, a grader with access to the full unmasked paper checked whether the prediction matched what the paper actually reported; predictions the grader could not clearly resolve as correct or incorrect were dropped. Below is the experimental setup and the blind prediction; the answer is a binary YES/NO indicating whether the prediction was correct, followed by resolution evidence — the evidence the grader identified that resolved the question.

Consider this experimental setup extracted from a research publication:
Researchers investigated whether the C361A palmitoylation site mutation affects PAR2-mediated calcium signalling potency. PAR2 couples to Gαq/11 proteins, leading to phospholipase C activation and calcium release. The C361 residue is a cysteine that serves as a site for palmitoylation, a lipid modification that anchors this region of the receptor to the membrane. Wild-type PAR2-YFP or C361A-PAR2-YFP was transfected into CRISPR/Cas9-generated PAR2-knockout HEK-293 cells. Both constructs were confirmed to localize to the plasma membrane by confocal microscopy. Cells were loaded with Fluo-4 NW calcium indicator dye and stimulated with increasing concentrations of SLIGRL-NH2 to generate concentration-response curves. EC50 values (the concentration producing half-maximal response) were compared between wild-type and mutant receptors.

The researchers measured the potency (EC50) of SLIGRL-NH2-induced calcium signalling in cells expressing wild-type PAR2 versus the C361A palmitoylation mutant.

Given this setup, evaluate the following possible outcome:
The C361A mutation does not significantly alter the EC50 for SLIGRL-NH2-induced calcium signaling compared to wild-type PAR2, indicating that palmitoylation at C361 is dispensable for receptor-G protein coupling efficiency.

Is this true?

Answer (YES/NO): NO